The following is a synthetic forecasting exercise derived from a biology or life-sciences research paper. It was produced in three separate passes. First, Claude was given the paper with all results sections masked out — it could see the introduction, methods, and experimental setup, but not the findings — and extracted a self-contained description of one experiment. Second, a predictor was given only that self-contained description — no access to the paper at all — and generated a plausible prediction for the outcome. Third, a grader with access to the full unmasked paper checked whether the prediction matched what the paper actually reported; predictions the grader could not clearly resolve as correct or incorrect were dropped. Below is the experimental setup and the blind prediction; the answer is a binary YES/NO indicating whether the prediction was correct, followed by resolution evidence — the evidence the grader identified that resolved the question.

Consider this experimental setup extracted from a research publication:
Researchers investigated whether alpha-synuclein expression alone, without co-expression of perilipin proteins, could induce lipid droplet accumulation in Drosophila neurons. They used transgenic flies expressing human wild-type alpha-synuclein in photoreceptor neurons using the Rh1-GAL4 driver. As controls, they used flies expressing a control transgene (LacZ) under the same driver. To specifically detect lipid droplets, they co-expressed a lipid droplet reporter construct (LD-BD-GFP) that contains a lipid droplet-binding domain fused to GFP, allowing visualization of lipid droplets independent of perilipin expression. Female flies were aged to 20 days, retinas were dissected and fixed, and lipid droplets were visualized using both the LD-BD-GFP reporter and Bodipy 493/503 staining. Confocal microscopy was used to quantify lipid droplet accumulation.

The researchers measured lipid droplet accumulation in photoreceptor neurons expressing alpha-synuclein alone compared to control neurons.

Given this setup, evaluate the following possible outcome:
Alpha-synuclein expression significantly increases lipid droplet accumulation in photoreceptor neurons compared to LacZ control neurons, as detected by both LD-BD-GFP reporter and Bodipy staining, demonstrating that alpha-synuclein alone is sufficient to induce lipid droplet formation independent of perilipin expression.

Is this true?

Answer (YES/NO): NO